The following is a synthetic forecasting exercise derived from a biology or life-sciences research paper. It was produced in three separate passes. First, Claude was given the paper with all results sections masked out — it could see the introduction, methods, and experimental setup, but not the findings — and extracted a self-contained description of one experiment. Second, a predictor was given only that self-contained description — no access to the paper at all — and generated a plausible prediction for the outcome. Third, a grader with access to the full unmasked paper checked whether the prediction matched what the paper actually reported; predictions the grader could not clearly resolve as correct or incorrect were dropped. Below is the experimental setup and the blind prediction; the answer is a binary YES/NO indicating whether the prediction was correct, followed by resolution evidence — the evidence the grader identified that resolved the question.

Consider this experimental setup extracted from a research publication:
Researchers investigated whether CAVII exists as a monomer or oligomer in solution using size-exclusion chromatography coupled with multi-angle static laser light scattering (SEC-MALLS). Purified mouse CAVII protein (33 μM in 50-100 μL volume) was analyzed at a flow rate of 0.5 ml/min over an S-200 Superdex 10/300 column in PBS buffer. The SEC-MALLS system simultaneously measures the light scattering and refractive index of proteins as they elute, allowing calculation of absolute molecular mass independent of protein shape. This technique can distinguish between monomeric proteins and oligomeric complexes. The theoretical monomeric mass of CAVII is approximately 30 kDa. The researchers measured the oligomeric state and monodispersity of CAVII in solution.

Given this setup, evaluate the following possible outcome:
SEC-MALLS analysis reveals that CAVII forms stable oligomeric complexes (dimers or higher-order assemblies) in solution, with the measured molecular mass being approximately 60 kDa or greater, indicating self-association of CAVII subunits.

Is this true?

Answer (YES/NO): NO